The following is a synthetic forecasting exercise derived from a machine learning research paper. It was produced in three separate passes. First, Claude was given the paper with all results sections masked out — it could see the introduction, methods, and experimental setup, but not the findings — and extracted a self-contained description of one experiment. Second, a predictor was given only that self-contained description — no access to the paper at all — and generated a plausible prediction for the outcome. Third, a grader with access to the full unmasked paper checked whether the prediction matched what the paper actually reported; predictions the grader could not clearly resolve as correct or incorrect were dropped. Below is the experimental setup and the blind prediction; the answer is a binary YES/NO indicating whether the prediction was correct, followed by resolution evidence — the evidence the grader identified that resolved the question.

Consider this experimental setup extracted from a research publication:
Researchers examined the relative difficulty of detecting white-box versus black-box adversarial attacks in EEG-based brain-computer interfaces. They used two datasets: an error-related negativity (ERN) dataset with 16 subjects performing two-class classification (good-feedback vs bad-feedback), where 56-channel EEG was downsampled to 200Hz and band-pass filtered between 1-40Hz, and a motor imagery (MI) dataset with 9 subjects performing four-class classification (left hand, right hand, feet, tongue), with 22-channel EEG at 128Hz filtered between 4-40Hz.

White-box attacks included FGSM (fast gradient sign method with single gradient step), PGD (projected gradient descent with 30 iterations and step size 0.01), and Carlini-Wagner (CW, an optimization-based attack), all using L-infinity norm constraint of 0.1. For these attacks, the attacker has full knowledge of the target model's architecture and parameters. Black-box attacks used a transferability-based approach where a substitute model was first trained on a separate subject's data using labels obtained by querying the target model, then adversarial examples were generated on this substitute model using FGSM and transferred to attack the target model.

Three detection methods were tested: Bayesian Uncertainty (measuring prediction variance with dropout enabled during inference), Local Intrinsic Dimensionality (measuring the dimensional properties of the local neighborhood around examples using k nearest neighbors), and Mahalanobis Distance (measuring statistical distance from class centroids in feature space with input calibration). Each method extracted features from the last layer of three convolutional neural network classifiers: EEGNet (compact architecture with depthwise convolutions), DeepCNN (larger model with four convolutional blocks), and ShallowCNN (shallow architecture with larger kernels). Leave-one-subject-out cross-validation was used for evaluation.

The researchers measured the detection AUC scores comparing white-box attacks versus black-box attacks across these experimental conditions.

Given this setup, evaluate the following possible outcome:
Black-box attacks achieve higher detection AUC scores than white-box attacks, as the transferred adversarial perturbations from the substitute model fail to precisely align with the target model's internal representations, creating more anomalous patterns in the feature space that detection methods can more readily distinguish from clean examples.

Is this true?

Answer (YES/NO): NO